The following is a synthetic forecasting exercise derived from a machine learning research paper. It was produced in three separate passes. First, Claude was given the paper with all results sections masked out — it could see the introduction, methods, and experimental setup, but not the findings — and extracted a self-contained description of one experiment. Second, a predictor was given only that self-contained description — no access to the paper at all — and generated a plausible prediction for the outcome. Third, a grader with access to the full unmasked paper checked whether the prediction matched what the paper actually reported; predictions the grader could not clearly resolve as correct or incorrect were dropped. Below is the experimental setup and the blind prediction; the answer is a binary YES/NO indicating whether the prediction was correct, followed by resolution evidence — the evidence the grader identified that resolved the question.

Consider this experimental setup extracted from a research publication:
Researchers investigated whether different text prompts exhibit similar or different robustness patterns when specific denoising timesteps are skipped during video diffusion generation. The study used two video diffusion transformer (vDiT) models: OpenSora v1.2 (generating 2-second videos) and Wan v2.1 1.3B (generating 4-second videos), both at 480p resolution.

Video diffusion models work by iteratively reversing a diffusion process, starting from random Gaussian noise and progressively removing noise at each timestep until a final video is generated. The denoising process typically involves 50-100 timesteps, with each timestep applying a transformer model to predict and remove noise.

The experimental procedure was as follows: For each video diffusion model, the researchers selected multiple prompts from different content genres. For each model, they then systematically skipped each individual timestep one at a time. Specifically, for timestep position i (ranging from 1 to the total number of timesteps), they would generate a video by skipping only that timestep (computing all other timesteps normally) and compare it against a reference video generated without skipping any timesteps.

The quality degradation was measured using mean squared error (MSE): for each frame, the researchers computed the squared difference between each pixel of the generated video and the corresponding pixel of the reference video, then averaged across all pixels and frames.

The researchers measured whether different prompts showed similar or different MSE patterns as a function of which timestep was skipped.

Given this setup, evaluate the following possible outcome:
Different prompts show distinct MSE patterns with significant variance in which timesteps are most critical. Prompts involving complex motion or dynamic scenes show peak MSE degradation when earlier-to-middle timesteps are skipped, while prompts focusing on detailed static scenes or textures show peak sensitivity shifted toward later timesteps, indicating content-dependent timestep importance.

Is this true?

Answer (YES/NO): NO